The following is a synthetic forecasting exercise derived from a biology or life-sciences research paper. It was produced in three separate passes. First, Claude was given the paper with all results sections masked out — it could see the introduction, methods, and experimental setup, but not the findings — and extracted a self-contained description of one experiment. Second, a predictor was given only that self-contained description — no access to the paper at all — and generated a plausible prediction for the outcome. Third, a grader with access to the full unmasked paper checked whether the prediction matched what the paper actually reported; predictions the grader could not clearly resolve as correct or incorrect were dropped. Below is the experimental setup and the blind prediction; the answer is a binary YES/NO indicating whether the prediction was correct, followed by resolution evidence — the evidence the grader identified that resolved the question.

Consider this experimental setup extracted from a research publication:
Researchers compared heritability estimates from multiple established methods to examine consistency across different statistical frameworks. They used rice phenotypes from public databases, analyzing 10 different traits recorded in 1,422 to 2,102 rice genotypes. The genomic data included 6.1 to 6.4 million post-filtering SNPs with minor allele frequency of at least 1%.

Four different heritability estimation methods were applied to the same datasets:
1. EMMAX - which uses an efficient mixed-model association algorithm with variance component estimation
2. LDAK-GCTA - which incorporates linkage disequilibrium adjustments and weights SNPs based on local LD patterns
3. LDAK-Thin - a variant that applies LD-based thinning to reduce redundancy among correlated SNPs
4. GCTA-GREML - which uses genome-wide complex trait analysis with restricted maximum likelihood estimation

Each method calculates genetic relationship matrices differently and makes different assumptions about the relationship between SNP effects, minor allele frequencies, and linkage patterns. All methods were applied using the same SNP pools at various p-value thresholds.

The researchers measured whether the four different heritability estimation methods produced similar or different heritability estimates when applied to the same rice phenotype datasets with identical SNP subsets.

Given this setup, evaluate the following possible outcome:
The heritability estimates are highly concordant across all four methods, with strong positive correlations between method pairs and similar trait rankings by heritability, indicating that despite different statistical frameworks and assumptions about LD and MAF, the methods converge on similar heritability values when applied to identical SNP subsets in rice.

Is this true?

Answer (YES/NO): NO